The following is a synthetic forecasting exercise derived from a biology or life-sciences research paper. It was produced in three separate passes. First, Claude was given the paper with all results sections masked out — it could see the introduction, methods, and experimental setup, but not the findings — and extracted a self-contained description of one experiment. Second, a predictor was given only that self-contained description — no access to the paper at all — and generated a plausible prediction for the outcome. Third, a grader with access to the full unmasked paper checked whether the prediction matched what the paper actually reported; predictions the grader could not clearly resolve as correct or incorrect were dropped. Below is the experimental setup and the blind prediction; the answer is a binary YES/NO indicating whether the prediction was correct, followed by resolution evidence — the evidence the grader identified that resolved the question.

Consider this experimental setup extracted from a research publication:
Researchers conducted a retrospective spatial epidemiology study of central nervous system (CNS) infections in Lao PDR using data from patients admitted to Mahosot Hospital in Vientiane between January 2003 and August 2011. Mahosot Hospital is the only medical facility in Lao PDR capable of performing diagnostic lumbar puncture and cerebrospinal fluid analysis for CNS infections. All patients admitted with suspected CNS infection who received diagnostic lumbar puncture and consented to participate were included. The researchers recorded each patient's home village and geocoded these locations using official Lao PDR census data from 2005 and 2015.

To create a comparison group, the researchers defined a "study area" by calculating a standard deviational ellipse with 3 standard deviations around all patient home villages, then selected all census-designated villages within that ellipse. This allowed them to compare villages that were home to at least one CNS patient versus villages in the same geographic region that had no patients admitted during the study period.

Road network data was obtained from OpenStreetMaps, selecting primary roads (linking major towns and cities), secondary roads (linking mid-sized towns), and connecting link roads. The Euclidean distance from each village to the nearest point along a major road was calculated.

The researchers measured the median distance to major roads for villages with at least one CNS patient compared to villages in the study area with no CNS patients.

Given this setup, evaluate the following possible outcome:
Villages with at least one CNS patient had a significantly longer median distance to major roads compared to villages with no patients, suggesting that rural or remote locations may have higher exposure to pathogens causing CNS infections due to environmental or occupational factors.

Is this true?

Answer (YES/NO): NO